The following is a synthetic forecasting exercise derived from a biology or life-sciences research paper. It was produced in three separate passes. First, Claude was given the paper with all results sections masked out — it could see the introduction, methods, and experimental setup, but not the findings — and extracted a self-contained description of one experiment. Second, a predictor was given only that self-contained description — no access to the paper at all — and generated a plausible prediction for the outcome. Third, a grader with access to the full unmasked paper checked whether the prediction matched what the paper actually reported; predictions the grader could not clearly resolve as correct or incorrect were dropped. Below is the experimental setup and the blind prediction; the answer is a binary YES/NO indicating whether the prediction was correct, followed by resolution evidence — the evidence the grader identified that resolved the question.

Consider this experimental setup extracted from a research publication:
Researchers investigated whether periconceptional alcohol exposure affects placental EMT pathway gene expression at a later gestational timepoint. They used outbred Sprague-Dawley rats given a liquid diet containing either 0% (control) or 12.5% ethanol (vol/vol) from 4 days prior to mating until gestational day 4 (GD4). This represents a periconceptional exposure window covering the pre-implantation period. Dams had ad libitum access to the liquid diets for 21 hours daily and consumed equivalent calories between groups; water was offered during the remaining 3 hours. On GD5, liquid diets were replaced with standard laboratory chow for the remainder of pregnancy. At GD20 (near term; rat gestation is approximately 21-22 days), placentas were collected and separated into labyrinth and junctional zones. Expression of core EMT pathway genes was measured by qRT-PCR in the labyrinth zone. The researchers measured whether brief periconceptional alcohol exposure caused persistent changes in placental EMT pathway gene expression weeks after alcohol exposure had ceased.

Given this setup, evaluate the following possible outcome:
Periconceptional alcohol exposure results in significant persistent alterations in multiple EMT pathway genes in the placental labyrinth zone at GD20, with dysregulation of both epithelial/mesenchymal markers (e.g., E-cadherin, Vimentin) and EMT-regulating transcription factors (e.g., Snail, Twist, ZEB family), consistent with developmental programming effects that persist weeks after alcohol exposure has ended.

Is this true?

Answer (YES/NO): NO